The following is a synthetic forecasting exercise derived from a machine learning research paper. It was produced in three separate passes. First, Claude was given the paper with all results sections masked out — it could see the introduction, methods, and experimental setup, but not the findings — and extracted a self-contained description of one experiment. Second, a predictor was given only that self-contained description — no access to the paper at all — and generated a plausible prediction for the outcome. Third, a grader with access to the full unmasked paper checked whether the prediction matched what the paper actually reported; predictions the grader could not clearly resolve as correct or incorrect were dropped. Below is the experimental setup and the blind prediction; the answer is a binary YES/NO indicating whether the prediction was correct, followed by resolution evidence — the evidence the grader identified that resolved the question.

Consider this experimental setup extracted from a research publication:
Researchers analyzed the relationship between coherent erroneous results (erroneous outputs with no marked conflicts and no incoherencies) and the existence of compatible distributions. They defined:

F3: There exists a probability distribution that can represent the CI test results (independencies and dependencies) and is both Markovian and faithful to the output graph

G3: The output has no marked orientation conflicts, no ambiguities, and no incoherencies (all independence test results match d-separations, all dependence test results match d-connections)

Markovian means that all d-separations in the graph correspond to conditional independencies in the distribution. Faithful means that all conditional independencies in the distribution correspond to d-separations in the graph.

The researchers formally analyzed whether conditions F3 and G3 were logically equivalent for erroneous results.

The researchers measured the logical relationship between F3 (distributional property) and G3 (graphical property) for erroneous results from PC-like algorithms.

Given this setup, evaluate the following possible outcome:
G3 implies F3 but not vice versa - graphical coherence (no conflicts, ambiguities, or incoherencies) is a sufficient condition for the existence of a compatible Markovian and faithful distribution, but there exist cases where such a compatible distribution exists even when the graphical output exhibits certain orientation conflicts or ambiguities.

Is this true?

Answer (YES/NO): NO